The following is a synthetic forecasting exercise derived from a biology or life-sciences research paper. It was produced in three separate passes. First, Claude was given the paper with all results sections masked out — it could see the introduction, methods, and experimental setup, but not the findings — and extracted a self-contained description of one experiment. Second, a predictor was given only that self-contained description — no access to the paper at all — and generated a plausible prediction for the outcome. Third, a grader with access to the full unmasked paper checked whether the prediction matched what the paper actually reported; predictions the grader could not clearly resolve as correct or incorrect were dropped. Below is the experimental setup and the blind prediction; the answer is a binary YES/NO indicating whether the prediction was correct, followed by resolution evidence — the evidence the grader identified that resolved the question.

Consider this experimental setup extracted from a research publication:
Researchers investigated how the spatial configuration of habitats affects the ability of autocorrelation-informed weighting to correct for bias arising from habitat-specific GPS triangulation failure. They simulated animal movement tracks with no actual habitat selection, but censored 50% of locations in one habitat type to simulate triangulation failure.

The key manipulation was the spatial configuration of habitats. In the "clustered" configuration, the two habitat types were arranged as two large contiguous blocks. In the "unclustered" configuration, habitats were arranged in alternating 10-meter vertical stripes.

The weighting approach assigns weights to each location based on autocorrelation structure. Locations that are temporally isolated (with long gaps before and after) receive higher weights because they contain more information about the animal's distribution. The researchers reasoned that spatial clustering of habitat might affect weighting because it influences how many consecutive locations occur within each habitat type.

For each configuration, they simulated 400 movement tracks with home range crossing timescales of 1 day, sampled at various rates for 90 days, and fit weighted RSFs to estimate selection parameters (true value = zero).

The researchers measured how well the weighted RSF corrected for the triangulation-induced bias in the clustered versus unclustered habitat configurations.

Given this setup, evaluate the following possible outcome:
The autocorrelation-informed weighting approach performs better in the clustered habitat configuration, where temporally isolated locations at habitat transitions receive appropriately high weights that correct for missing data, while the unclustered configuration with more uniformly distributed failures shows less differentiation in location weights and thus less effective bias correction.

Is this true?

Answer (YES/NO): NO